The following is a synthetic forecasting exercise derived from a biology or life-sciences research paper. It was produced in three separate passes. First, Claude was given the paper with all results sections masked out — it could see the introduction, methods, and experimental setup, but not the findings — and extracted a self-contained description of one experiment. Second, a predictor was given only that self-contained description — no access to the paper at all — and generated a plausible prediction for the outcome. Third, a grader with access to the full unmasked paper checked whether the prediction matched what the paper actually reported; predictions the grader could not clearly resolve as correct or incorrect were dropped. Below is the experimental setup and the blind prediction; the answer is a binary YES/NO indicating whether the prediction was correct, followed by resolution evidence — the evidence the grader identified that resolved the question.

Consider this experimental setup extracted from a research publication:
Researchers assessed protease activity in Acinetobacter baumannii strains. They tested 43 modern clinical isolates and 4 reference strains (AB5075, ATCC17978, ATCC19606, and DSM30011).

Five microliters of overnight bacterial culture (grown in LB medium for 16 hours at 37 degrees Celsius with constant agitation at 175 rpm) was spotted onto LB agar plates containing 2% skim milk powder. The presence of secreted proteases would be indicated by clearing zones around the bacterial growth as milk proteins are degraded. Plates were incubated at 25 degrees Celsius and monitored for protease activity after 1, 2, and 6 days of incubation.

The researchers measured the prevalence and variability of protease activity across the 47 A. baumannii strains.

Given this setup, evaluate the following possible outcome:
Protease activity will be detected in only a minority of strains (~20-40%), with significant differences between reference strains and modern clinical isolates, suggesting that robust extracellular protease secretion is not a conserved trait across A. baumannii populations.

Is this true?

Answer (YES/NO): NO